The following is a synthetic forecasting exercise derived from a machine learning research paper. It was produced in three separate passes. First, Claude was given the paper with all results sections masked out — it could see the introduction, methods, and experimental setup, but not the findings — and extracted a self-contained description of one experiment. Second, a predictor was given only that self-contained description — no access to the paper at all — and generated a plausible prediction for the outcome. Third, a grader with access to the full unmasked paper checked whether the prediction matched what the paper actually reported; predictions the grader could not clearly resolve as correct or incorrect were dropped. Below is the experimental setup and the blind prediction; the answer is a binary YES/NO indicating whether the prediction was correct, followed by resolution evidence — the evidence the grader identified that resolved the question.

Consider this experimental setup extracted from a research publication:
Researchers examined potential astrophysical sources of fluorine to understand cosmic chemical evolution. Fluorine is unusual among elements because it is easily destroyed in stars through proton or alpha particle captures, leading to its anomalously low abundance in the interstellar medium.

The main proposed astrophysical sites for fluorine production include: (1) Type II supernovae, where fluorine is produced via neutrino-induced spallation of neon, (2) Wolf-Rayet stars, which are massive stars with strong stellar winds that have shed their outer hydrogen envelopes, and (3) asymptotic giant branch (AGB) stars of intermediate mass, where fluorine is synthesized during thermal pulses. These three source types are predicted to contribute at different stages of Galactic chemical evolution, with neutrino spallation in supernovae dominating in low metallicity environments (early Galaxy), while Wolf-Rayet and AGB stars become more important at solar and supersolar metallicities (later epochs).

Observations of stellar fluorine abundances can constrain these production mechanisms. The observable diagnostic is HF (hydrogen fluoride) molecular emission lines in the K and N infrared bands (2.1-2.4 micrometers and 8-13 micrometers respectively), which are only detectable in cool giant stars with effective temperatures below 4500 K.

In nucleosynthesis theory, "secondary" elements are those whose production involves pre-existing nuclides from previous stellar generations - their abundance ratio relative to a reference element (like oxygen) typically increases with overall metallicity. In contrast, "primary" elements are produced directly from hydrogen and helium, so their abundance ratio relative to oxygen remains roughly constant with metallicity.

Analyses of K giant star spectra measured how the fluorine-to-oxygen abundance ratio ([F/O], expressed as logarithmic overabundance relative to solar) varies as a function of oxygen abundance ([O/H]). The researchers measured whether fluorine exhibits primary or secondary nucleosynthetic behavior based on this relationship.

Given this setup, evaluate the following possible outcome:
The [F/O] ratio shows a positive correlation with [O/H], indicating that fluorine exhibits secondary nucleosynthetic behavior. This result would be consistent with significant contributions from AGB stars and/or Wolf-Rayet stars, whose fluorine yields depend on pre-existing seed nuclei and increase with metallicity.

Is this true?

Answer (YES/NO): YES